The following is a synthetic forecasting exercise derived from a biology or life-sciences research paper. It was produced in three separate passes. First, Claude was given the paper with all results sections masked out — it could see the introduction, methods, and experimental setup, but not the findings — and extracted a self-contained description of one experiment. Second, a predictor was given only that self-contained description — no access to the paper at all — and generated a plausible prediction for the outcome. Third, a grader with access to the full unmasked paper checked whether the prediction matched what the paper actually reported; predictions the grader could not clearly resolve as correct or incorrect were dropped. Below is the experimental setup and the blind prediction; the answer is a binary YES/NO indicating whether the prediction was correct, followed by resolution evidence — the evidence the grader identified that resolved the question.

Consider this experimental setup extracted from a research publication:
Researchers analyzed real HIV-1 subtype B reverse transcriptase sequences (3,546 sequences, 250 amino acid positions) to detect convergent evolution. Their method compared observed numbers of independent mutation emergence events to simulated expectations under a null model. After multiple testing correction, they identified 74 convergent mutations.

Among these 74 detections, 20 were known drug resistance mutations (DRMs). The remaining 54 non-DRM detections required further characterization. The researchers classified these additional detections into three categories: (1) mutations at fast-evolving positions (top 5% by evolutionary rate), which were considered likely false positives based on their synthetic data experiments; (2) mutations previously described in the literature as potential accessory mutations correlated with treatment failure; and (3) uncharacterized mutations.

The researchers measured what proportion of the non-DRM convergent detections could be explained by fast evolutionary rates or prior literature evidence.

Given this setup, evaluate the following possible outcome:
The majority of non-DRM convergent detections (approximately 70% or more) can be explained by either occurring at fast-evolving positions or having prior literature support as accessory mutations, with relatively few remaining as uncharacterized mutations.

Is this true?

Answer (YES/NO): NO